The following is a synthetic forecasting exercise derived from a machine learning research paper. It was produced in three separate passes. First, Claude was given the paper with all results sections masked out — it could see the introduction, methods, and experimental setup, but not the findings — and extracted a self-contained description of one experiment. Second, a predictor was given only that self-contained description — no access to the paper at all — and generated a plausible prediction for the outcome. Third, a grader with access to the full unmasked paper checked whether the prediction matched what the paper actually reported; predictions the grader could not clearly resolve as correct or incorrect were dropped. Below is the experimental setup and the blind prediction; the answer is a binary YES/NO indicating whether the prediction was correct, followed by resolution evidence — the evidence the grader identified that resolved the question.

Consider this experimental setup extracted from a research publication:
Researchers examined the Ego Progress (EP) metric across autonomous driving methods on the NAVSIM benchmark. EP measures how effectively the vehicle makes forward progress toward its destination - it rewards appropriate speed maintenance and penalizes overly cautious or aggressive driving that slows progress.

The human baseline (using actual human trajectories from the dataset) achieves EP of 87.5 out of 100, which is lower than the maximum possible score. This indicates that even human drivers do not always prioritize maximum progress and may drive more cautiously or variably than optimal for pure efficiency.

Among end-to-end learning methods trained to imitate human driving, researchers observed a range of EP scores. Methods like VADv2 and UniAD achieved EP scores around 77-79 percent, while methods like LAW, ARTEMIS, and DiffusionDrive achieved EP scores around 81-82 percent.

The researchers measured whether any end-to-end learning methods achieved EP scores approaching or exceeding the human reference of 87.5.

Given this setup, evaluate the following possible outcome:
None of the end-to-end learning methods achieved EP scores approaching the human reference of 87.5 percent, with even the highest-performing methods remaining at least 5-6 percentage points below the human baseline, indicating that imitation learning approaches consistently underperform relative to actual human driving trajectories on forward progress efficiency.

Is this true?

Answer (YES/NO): NO